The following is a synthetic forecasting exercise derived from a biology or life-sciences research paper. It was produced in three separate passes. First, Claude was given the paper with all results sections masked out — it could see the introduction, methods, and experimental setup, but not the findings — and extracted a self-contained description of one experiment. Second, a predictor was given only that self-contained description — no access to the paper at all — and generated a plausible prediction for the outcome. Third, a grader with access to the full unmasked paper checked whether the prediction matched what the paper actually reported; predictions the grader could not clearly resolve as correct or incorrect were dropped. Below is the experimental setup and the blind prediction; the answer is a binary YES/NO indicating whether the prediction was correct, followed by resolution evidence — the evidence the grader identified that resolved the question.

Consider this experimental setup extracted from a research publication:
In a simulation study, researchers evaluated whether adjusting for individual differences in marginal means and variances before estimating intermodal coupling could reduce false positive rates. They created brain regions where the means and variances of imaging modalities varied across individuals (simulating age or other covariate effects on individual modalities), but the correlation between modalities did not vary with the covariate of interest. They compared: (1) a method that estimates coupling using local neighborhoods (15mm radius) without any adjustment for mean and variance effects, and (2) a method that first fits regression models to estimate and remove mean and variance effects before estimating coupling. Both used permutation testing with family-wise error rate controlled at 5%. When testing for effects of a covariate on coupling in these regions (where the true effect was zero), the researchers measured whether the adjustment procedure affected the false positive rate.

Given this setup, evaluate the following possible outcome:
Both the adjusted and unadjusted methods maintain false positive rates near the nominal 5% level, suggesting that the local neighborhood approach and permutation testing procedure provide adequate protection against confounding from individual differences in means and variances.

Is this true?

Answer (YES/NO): NO